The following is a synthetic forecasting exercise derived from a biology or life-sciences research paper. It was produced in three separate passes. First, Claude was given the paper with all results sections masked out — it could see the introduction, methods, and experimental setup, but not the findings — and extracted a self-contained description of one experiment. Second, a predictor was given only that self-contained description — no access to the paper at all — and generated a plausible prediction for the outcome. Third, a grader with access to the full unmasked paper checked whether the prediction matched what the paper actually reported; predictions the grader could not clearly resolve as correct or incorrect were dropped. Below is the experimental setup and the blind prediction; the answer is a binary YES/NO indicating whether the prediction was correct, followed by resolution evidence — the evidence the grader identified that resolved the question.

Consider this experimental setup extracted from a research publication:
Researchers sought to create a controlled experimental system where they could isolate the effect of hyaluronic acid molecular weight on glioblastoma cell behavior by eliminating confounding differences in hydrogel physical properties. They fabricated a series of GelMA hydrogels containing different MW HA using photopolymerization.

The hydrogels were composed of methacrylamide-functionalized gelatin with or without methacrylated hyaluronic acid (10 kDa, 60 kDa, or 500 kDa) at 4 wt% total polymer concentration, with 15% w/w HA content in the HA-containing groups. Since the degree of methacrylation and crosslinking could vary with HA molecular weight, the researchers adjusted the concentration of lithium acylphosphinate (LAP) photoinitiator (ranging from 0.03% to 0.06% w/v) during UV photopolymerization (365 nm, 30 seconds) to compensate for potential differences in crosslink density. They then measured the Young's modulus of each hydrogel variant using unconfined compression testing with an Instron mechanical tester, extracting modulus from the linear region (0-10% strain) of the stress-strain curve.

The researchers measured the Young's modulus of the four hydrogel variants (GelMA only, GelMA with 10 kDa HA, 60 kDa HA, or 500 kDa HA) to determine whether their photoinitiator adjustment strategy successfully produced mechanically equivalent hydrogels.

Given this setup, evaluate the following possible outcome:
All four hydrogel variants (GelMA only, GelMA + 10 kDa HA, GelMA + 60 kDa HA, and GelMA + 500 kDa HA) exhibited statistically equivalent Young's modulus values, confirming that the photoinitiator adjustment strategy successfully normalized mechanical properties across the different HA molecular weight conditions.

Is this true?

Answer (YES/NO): YES